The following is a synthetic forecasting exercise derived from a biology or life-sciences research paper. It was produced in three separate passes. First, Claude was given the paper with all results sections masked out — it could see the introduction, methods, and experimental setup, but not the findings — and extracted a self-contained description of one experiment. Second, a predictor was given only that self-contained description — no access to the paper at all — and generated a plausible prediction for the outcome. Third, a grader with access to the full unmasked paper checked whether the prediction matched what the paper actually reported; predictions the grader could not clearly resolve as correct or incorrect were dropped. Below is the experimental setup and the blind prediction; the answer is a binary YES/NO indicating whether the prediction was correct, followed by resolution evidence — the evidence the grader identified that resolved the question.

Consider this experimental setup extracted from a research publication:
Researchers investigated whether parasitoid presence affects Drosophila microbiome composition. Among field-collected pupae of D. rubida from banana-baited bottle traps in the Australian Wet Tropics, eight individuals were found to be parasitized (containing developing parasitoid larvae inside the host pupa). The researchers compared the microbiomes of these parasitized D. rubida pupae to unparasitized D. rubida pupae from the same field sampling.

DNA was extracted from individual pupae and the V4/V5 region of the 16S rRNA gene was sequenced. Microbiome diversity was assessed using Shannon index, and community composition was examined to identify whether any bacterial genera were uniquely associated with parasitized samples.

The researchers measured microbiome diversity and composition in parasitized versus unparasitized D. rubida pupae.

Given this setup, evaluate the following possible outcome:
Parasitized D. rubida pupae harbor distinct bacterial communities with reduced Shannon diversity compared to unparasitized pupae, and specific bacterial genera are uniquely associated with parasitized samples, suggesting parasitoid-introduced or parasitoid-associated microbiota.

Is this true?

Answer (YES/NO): NO